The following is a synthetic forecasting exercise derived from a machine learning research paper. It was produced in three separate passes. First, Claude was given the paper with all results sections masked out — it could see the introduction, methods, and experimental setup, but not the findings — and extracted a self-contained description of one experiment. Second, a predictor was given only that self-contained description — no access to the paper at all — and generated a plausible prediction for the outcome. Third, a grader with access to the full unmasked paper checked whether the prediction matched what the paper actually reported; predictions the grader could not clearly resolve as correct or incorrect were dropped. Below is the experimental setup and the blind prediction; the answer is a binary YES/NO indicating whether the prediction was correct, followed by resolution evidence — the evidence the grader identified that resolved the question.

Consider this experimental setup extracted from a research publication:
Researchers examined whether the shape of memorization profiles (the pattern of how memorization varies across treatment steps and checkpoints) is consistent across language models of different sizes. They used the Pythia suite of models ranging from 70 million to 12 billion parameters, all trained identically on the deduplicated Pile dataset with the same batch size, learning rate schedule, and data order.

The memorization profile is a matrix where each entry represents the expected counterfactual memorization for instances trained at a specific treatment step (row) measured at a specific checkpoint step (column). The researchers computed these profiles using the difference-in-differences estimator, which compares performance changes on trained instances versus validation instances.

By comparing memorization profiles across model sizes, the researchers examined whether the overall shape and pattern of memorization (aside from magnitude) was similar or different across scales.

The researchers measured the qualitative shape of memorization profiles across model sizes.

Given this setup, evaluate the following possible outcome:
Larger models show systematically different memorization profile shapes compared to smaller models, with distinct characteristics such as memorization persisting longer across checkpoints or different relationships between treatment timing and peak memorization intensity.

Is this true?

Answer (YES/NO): NO